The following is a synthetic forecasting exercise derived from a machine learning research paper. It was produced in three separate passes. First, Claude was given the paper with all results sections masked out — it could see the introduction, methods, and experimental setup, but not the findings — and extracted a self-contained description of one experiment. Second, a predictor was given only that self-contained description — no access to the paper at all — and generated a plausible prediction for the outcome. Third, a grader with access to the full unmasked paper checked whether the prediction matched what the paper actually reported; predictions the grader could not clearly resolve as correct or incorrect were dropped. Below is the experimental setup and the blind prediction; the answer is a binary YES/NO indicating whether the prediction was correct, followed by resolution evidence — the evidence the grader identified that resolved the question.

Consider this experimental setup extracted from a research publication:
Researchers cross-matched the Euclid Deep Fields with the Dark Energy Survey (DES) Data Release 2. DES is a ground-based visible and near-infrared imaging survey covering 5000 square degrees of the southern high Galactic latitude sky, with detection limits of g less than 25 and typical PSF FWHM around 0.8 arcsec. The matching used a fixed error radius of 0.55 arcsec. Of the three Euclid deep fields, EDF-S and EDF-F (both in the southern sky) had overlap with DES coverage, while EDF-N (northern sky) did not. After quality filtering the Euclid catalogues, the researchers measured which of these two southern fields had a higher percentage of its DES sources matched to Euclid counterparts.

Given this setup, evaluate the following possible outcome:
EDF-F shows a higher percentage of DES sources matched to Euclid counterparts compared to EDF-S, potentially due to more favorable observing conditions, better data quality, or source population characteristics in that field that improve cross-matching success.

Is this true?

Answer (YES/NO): NO